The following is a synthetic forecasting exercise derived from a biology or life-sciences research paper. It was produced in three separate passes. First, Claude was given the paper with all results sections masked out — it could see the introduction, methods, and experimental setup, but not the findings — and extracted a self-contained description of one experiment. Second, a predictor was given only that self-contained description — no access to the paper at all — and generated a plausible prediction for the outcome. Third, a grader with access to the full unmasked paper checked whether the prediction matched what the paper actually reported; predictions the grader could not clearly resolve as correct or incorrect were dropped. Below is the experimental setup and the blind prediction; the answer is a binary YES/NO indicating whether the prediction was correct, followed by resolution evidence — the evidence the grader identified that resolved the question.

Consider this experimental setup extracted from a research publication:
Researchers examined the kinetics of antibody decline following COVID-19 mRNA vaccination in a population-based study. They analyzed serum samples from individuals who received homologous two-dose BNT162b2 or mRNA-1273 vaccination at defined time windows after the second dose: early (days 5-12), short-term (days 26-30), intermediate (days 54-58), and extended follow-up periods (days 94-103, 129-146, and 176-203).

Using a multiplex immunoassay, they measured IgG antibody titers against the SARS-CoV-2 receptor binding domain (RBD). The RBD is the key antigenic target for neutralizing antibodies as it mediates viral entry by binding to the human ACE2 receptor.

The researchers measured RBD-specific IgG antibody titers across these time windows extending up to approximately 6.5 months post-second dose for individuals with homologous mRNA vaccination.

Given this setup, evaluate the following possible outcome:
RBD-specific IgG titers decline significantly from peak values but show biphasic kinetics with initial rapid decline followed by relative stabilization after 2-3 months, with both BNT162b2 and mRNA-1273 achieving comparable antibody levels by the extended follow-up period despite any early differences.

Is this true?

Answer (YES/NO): NO